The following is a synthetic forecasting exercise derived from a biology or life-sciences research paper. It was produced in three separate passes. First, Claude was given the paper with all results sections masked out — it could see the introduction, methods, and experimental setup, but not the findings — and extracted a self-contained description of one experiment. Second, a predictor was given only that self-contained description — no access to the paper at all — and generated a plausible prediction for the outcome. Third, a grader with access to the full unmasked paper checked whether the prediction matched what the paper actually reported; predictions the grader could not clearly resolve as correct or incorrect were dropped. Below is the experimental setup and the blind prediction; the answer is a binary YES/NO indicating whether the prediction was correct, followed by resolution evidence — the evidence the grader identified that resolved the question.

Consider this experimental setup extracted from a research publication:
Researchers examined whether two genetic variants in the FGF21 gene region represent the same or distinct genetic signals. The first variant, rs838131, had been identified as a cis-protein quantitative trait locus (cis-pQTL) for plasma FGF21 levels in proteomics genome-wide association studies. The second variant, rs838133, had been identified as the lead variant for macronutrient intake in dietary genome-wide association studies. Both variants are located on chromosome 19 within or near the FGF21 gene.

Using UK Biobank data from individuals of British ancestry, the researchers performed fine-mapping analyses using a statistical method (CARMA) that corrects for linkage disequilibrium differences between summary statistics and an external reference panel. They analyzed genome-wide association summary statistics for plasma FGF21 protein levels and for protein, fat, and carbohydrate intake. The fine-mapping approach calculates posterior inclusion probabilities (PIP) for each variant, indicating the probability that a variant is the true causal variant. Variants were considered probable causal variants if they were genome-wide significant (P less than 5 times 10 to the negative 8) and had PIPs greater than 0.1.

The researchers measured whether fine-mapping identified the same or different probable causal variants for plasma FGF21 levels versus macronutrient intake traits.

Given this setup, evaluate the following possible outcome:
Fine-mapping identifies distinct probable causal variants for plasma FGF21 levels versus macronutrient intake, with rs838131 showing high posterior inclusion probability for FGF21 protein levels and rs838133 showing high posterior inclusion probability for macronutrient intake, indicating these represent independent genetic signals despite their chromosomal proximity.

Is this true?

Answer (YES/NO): YES